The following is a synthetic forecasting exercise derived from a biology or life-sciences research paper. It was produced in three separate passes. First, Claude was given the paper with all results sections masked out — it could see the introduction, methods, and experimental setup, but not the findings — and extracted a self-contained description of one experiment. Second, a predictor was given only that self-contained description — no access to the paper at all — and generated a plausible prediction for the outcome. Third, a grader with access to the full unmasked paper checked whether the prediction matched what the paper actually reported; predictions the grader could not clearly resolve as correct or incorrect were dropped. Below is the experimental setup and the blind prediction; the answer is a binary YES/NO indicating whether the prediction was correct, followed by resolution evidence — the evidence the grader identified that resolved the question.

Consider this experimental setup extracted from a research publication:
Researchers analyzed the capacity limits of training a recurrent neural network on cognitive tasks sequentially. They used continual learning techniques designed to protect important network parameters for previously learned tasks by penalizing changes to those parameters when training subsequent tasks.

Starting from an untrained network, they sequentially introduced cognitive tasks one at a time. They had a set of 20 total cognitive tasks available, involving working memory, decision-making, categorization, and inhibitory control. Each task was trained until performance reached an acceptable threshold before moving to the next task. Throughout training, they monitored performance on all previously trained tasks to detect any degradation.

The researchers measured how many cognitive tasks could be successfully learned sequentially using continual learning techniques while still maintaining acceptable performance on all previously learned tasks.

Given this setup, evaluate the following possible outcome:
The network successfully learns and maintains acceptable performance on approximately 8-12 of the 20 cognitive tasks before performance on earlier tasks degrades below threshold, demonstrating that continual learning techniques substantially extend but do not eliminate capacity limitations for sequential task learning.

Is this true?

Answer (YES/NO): YES